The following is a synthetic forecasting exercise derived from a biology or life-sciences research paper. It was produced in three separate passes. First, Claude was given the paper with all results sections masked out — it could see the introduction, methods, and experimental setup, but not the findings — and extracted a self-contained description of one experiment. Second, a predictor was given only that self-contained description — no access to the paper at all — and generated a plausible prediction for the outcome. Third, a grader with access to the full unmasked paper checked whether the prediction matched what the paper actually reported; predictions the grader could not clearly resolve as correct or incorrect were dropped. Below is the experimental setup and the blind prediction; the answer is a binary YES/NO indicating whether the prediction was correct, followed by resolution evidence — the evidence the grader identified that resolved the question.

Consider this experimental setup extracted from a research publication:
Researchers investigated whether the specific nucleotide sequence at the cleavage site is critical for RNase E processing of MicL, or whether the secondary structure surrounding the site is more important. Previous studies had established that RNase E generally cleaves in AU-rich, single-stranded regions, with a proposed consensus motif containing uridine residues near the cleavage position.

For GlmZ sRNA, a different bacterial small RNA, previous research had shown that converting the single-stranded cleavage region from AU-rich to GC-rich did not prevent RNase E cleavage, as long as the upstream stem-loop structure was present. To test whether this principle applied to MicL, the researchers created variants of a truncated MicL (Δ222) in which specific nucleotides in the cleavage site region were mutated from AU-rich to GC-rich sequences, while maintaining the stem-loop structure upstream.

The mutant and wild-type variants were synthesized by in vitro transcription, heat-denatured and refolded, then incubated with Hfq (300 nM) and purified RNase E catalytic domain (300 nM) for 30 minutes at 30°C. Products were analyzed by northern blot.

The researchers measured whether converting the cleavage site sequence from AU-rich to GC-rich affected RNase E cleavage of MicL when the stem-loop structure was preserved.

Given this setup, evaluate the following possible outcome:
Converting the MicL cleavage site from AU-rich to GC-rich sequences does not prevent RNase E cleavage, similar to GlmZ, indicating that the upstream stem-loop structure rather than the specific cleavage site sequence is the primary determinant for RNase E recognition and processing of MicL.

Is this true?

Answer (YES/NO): YES